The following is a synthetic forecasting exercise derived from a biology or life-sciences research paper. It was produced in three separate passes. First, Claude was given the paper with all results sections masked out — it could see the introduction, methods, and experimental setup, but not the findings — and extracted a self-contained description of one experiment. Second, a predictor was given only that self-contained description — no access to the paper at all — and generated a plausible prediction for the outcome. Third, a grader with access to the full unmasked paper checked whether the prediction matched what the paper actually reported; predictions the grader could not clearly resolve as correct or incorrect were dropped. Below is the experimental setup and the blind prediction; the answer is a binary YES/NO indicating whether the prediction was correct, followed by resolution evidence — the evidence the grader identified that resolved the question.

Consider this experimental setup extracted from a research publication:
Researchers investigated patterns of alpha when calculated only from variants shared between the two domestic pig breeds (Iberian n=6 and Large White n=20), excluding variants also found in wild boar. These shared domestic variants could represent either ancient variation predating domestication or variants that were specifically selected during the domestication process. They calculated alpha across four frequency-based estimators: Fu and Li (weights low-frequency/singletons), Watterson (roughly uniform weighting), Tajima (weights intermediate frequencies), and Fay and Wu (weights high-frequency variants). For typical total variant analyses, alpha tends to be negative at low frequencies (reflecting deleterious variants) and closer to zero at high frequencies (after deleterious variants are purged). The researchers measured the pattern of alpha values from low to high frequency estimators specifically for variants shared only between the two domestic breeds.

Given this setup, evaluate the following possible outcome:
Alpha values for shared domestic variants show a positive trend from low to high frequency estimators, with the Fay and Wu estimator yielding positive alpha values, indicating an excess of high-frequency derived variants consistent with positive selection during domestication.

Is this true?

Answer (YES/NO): NO